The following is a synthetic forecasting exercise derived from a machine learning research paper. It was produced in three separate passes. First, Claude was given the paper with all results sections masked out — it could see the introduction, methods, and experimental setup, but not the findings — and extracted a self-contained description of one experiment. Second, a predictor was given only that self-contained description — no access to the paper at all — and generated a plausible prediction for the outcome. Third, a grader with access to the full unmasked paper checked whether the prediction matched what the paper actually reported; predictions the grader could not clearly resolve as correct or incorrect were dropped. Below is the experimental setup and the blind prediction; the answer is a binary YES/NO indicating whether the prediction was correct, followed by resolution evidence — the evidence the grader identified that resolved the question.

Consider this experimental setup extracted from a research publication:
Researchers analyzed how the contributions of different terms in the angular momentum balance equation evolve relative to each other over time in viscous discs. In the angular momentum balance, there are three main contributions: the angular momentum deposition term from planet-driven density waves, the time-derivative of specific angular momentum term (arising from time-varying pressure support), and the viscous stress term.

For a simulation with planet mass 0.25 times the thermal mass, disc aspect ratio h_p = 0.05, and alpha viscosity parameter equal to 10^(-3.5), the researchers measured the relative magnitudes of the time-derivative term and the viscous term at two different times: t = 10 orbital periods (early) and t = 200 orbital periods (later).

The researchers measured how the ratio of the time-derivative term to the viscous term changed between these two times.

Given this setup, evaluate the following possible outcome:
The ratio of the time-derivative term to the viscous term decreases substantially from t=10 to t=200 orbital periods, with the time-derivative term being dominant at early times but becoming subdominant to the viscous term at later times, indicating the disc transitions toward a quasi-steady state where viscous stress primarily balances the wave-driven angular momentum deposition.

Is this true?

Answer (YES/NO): YES